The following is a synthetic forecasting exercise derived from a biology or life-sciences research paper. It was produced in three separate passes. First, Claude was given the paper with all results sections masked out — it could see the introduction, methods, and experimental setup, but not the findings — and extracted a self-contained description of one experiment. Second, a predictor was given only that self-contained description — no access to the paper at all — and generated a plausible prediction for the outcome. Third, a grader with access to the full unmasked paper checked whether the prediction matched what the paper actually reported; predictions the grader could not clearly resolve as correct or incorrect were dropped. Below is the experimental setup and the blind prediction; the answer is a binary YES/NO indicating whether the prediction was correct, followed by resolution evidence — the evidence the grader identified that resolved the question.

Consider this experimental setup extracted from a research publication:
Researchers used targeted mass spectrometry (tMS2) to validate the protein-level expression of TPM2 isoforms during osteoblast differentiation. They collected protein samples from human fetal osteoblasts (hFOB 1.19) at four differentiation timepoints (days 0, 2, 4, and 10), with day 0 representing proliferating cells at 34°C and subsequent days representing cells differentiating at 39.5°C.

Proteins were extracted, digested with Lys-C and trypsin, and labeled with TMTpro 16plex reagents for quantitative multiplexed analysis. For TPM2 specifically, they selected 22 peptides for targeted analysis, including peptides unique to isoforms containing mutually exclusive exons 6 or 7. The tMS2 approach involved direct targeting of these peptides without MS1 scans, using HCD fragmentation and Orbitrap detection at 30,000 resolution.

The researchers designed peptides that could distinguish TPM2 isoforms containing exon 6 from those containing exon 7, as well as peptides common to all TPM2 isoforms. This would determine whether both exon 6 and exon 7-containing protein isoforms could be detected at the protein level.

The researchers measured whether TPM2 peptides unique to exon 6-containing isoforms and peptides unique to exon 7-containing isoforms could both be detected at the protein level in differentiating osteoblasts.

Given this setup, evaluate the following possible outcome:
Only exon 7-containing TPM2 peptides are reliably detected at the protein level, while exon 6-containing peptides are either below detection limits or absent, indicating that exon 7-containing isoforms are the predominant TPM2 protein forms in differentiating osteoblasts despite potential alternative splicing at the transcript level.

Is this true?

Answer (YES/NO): NO